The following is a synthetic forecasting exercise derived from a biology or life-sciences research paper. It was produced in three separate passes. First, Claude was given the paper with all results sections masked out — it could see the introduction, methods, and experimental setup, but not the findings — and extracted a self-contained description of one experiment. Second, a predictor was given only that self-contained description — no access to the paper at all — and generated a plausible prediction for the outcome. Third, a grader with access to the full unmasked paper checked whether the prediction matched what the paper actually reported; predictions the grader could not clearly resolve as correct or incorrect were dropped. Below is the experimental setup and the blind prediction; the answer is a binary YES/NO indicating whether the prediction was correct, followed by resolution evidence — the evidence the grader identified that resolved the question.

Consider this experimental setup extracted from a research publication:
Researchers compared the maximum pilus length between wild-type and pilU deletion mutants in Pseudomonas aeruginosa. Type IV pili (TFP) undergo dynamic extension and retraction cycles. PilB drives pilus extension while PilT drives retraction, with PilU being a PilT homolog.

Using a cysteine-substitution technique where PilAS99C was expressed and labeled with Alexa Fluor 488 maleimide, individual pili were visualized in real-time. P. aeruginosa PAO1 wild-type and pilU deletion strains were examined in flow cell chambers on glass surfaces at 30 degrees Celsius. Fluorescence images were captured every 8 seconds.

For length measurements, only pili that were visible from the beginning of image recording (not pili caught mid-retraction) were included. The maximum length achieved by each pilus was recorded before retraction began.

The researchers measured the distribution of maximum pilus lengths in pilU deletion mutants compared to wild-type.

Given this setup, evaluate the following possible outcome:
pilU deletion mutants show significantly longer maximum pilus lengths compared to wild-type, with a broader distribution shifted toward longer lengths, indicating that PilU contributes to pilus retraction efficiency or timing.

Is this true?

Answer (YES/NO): NO